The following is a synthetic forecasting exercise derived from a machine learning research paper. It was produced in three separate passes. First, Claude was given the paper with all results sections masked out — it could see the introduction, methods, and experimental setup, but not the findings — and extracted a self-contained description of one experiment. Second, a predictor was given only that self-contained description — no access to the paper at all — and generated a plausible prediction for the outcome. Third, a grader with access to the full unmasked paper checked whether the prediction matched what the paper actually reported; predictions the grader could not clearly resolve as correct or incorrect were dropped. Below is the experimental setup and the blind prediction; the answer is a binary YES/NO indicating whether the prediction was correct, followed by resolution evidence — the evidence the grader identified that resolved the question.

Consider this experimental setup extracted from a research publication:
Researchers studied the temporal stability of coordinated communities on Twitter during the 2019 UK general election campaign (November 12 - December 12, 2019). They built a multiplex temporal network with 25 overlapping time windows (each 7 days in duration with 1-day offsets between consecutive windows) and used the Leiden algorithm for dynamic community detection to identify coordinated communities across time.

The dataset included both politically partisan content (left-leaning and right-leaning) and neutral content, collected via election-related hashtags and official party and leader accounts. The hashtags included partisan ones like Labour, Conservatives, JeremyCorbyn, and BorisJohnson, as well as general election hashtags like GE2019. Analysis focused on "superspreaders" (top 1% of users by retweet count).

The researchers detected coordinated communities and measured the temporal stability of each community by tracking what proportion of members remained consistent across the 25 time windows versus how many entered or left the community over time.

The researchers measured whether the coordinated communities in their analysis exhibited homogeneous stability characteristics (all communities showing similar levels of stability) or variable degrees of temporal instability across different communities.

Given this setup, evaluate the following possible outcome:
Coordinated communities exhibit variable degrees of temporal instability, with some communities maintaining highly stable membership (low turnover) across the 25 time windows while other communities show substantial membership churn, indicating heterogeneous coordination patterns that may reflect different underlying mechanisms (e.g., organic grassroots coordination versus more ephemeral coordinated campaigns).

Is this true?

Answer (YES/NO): YES